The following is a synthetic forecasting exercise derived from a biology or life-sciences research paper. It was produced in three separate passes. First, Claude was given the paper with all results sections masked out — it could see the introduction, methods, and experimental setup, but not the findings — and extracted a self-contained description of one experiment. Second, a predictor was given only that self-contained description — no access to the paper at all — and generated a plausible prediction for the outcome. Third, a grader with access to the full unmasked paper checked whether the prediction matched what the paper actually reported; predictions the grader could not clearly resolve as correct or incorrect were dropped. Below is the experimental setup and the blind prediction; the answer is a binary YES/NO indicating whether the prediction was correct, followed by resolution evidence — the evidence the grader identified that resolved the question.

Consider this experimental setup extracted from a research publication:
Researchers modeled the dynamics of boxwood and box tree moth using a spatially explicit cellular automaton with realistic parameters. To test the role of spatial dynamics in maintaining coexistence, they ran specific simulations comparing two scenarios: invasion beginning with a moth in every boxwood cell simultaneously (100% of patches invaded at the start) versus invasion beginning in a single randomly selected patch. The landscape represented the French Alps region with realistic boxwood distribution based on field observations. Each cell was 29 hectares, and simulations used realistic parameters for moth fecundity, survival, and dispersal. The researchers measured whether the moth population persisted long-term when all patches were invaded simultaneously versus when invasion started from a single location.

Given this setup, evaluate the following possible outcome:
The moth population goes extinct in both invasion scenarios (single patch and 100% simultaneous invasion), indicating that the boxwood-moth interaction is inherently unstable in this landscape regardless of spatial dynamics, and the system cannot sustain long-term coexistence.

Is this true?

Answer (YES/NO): NO